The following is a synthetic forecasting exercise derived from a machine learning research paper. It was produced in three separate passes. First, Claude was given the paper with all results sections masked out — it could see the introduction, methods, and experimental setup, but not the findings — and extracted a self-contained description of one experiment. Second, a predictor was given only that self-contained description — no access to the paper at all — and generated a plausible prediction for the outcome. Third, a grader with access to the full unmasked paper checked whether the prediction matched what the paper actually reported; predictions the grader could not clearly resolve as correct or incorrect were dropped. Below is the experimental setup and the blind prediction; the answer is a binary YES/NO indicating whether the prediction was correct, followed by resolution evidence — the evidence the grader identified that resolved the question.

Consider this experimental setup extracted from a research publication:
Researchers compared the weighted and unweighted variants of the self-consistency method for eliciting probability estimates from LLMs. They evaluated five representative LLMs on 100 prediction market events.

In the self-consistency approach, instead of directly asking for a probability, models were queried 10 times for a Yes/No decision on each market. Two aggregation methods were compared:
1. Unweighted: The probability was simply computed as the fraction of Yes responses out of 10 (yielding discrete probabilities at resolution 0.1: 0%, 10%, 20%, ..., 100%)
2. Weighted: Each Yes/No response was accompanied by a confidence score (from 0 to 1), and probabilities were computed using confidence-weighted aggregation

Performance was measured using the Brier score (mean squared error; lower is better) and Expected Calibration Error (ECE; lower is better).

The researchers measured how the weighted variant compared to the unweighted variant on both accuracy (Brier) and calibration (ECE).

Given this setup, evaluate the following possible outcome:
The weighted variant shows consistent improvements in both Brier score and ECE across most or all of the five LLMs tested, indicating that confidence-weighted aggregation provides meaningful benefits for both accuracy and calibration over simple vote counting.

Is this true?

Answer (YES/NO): YES